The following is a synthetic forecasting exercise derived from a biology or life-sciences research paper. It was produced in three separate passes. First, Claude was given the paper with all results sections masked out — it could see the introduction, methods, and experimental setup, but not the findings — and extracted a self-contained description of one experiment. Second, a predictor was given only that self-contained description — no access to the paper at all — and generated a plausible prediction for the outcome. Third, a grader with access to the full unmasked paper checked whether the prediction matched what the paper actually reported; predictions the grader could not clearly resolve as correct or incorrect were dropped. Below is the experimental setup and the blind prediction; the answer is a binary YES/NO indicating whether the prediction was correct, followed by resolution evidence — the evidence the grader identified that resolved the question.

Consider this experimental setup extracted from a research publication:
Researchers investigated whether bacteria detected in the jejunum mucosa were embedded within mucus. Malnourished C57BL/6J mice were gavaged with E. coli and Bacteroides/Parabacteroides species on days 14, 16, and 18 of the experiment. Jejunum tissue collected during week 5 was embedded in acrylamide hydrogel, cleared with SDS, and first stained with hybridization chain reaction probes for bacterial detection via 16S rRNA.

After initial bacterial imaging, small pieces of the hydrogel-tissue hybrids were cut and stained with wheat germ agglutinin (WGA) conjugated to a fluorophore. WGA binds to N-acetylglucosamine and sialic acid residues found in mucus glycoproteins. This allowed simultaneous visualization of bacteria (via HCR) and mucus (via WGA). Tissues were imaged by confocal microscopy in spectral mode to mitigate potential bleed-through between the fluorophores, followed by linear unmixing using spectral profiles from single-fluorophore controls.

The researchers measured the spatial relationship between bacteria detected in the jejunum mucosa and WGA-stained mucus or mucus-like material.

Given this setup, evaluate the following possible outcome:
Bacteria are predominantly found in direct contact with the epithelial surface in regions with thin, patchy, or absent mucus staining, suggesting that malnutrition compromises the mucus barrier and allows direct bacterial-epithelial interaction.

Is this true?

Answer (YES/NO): NO